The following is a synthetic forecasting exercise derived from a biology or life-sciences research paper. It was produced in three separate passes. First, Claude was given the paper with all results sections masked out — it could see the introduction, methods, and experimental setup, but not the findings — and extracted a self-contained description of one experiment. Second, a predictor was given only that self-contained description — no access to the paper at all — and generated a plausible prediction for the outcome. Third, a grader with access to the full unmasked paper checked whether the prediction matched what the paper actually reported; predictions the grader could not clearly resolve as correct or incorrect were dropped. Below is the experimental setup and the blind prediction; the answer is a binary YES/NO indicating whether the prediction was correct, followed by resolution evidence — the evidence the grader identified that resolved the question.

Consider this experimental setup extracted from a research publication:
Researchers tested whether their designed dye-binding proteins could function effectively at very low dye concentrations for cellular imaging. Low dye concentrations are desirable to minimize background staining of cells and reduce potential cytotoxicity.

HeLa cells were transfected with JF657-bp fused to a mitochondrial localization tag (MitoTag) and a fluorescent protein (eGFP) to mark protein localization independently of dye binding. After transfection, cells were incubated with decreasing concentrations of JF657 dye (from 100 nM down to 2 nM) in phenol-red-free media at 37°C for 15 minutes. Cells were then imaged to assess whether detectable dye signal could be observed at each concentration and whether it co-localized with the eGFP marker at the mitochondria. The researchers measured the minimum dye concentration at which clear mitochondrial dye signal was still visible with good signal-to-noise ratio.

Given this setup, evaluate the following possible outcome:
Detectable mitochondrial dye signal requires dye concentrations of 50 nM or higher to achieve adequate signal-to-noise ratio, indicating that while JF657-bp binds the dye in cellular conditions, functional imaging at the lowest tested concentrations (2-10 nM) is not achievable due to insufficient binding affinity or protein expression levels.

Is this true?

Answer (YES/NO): NO